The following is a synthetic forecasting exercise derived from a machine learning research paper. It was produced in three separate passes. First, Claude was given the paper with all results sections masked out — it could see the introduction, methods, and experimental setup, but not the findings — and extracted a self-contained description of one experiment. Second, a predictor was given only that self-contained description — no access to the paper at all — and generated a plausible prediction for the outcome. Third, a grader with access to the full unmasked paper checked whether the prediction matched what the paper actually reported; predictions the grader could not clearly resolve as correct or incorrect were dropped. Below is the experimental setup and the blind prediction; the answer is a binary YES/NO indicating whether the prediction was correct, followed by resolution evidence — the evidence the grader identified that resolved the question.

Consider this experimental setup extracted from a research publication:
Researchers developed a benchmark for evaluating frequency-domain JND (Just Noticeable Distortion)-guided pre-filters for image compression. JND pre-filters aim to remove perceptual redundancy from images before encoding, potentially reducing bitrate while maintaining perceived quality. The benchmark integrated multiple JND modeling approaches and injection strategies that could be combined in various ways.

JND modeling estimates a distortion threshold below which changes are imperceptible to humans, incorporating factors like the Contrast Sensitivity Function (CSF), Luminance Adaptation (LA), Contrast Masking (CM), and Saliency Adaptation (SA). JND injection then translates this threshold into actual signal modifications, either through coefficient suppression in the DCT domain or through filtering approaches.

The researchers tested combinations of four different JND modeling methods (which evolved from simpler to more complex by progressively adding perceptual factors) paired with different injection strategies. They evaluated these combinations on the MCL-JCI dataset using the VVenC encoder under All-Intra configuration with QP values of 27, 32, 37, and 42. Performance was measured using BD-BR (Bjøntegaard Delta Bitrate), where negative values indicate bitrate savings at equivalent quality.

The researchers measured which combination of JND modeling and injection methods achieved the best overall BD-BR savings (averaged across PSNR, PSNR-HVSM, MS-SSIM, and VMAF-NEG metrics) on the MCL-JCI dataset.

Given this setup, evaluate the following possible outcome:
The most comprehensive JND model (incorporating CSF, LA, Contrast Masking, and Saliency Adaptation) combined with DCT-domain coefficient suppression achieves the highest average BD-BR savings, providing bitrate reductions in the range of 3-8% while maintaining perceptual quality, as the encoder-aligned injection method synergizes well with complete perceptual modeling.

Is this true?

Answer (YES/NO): NO